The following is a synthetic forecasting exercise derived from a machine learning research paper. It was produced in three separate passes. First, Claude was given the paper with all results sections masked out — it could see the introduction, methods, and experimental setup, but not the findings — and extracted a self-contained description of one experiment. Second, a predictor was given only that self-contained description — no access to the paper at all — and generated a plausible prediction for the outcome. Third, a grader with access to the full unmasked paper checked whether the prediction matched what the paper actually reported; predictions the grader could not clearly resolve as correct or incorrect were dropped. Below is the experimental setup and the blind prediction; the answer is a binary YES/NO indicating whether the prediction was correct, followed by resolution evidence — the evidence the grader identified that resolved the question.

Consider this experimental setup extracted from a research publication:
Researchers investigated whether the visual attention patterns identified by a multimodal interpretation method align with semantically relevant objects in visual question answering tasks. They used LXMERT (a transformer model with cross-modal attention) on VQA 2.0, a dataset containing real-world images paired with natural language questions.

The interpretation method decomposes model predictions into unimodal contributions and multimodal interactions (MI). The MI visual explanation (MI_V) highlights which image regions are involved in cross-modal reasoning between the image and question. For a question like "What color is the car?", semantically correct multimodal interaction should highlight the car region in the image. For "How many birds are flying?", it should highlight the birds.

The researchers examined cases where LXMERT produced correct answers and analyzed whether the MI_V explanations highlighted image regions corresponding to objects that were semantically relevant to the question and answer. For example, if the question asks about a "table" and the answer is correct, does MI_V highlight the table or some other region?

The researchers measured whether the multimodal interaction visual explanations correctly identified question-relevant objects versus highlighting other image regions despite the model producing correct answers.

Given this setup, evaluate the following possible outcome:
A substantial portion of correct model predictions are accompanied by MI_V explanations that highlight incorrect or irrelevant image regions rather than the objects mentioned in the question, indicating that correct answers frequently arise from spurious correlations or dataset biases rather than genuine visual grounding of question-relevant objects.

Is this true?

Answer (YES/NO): YES